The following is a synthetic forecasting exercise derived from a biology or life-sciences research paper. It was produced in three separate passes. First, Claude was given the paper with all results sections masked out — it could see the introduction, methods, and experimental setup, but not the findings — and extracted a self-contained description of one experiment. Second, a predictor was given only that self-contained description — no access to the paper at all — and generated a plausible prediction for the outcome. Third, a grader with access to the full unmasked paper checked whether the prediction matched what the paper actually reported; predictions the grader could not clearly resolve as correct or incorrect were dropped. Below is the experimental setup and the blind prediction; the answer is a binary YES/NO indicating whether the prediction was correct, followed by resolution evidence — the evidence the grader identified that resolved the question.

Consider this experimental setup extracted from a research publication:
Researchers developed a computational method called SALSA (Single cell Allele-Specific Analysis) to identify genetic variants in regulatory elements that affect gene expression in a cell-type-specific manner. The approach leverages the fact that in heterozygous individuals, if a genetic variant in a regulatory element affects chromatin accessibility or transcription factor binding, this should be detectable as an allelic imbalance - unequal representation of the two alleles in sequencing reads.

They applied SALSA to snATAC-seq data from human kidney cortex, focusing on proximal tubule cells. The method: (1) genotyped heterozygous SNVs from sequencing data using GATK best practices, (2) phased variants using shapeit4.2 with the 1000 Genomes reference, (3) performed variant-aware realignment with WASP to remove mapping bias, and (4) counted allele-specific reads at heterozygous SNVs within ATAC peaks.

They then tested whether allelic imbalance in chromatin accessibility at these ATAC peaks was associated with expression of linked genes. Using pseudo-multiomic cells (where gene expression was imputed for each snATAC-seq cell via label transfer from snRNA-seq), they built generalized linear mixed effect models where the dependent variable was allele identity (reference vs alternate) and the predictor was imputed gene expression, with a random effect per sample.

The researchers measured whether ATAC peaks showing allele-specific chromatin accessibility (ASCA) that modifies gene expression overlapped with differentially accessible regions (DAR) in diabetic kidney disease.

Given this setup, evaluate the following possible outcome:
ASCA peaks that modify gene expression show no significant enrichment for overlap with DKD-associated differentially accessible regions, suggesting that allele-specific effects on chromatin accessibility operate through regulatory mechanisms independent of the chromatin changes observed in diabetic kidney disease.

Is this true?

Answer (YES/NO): NO